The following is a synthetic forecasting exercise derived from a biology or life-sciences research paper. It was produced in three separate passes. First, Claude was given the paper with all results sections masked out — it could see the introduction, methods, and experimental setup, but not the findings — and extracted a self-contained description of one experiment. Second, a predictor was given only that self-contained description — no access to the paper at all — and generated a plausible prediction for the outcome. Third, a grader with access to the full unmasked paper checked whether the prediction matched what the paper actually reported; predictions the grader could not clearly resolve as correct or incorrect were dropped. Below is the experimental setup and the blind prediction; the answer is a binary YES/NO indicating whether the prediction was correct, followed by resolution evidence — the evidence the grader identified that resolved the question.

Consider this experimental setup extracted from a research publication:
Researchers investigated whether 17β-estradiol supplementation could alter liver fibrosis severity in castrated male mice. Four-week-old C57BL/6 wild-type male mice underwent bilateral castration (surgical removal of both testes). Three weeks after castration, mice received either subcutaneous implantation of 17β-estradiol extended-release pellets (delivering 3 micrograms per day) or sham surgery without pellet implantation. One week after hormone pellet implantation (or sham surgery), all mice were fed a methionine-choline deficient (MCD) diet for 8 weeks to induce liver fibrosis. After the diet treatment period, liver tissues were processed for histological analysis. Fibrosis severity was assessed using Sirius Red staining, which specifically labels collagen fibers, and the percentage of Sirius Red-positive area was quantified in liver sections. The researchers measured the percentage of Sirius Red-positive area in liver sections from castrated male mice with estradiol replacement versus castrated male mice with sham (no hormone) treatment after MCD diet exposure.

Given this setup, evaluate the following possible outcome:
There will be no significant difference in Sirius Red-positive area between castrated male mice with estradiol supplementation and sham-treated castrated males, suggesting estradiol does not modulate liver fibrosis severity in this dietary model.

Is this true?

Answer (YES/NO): NO